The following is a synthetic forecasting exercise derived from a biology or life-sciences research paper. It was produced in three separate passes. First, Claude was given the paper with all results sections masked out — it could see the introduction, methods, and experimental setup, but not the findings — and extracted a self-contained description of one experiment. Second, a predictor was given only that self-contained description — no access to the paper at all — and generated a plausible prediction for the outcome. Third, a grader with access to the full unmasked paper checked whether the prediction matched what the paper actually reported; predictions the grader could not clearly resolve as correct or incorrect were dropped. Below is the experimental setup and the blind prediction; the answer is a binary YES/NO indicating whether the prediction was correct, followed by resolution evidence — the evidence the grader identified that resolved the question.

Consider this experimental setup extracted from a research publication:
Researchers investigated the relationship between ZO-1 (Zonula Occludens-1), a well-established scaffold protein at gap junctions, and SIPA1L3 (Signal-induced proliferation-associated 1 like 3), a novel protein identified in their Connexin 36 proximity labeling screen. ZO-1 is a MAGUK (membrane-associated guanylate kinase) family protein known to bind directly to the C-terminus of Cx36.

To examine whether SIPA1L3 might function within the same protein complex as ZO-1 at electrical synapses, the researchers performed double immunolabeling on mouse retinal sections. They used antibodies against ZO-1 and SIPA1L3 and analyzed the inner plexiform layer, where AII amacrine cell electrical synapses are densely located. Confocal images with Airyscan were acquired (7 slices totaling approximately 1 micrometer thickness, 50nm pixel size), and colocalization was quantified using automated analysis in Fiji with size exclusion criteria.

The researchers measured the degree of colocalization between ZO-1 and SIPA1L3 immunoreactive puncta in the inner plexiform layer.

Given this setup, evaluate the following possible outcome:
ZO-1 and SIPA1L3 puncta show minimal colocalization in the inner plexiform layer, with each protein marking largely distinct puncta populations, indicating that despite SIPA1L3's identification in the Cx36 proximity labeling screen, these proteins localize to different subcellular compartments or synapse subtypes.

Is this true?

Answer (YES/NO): NO